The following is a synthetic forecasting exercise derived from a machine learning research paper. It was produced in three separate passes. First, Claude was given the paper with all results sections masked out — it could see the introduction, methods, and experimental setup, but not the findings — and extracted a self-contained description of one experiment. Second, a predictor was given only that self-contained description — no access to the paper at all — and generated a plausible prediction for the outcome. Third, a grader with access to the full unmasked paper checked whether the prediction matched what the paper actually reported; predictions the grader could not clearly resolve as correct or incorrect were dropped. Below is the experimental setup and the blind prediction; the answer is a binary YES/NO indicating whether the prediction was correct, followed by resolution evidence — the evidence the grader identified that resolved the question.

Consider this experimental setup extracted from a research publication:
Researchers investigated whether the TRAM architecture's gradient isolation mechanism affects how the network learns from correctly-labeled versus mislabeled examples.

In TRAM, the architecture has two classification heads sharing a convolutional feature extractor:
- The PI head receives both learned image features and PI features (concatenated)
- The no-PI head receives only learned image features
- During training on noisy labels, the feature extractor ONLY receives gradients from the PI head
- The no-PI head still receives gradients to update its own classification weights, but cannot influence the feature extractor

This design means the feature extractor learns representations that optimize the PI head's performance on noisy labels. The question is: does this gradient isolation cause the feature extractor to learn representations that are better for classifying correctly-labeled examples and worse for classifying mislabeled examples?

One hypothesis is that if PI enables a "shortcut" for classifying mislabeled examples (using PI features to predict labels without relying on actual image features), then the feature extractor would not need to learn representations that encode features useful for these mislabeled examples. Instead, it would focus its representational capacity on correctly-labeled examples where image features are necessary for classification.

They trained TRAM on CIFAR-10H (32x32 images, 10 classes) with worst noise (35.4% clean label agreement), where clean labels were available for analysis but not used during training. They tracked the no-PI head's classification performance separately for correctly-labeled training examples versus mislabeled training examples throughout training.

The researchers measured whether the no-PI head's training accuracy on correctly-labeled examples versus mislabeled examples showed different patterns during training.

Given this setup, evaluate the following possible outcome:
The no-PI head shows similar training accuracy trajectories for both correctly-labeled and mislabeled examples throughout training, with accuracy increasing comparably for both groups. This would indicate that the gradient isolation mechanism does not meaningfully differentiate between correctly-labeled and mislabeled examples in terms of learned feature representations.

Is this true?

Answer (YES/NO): NO